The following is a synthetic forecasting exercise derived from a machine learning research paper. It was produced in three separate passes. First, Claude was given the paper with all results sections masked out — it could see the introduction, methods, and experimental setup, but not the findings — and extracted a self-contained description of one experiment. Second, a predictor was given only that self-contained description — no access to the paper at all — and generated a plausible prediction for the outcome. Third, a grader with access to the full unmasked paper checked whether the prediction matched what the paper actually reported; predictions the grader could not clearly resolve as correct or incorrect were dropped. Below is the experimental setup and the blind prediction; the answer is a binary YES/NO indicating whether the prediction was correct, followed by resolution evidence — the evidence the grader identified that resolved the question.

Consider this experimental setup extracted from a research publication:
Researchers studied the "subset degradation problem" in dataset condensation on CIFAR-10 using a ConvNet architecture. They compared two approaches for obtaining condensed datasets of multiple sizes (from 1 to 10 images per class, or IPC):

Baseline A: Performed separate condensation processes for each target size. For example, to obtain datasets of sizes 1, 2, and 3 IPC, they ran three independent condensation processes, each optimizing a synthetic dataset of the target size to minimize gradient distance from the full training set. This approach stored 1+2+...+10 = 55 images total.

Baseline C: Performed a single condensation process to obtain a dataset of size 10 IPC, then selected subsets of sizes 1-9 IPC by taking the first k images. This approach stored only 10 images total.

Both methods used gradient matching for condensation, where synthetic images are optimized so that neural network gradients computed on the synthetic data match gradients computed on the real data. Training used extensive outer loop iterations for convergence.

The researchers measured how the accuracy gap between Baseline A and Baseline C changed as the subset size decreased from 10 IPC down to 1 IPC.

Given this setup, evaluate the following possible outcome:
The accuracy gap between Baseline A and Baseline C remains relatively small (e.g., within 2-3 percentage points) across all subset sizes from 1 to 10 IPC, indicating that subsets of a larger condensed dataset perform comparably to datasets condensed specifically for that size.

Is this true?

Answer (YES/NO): NO